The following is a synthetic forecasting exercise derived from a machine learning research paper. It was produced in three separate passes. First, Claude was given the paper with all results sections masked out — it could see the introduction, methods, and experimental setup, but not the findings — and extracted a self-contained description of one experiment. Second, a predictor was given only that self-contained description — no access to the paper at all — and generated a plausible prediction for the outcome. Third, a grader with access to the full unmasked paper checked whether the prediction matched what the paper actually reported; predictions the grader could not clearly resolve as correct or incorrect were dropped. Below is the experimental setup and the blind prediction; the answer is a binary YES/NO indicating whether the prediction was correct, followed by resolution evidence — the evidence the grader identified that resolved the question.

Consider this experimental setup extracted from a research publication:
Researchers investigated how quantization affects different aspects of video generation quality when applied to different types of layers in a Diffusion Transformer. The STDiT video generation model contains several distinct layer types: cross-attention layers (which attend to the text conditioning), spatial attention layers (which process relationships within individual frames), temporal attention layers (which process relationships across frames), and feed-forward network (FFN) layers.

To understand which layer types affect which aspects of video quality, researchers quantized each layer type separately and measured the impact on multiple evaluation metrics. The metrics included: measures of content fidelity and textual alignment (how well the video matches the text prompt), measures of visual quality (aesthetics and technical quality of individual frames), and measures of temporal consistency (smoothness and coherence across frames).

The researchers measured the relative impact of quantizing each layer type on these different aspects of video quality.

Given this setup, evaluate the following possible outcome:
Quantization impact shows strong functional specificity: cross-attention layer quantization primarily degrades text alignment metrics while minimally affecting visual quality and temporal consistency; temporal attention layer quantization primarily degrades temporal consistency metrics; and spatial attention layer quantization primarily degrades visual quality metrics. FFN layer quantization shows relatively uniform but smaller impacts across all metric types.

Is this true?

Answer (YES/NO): NO